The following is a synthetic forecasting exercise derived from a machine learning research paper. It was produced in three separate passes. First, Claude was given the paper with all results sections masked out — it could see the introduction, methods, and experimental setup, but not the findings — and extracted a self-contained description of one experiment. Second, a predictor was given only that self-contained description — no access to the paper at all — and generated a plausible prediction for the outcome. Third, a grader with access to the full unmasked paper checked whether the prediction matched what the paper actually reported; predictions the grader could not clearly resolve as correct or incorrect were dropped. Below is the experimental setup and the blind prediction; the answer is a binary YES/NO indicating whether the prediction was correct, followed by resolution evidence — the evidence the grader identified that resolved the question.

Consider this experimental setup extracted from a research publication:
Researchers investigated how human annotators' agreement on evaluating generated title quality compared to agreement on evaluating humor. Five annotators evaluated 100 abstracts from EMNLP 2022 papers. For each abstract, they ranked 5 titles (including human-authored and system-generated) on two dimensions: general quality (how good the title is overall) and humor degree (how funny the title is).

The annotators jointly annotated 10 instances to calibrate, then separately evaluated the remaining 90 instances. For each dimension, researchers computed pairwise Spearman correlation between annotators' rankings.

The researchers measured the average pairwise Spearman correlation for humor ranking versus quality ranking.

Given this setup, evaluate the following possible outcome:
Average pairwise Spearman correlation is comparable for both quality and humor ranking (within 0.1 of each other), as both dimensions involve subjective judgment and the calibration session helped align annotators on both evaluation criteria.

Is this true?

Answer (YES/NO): NO